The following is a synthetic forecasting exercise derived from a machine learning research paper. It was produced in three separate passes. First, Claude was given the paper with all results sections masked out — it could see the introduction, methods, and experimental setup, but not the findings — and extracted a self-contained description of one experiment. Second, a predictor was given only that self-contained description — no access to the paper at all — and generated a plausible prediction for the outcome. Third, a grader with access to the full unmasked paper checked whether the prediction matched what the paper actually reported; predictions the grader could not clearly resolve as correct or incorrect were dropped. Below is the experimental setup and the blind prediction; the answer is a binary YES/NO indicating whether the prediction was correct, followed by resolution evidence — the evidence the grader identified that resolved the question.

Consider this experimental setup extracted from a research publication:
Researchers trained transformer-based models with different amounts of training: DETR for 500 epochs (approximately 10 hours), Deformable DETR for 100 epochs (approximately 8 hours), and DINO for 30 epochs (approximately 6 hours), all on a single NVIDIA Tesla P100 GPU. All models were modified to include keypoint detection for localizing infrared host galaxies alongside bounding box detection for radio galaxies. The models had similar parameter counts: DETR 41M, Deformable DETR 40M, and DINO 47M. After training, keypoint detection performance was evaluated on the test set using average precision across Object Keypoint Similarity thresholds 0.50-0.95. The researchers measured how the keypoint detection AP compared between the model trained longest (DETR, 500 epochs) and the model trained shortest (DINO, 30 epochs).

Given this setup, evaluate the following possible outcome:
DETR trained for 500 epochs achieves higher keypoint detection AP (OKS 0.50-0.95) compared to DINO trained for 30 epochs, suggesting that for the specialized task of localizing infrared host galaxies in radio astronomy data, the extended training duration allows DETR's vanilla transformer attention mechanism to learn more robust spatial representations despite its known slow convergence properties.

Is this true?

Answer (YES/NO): NO